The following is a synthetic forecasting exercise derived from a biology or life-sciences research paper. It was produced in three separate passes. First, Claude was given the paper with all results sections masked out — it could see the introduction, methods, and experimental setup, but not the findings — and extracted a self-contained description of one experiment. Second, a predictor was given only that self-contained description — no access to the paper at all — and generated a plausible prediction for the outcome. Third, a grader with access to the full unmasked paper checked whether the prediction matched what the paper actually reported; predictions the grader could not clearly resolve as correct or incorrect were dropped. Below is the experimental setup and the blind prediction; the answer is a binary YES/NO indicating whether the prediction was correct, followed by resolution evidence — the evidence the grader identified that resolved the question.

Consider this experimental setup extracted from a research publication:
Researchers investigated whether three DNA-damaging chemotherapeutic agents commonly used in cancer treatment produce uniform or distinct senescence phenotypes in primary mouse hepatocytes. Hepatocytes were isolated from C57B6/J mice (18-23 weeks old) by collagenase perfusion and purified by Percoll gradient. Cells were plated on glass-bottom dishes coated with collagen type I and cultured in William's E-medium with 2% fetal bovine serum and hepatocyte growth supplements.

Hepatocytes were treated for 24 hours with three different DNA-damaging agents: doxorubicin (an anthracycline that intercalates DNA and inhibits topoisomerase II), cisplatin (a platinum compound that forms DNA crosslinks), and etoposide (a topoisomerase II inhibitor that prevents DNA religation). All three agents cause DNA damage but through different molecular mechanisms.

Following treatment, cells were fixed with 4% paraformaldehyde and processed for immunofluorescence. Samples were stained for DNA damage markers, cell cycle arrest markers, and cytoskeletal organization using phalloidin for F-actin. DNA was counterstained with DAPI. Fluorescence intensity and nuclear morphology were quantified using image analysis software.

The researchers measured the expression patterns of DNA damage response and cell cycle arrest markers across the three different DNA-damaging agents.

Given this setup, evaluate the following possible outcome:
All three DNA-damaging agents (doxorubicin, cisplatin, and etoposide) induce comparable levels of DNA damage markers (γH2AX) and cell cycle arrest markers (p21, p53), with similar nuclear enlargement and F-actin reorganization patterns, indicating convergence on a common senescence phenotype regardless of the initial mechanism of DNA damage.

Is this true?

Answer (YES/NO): NO